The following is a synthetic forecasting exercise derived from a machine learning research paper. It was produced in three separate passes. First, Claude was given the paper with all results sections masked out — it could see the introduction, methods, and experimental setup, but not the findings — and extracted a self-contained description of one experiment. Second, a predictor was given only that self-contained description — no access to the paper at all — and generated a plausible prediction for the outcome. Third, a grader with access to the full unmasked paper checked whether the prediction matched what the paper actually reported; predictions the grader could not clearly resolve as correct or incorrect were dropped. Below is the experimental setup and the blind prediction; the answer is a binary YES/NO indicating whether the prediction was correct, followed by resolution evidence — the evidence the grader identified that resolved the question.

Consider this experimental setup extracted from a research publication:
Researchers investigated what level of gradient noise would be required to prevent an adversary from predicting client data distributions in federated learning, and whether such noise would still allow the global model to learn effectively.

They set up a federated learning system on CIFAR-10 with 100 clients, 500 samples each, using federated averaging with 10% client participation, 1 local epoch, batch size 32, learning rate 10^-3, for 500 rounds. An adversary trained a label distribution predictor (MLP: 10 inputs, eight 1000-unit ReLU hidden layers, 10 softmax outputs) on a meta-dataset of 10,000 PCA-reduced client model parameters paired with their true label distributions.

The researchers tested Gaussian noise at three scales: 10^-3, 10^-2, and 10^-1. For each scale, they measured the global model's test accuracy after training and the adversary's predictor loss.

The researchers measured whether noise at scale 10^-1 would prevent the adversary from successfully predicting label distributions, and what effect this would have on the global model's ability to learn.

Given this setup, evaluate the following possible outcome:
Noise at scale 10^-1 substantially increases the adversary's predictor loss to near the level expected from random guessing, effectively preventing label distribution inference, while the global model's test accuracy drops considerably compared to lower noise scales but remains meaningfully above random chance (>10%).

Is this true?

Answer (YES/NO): NO